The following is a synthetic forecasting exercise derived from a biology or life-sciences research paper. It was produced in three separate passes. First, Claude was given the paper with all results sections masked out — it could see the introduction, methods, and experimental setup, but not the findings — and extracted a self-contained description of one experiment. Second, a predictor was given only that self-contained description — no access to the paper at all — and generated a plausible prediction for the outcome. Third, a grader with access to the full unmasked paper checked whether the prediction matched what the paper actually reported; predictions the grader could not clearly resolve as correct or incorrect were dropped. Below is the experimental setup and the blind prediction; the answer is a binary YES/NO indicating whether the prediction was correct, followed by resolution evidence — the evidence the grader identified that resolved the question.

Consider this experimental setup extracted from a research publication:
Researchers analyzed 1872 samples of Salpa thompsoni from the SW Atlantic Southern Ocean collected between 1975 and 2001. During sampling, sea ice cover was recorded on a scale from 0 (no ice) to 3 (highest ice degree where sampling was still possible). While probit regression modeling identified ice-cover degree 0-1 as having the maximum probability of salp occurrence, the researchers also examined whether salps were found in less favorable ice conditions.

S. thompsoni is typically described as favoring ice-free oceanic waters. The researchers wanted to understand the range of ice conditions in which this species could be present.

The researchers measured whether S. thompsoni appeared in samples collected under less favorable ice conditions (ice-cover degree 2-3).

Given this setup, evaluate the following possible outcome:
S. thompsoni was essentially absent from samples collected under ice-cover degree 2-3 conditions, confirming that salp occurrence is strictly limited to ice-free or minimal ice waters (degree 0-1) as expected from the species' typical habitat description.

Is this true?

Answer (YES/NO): NO